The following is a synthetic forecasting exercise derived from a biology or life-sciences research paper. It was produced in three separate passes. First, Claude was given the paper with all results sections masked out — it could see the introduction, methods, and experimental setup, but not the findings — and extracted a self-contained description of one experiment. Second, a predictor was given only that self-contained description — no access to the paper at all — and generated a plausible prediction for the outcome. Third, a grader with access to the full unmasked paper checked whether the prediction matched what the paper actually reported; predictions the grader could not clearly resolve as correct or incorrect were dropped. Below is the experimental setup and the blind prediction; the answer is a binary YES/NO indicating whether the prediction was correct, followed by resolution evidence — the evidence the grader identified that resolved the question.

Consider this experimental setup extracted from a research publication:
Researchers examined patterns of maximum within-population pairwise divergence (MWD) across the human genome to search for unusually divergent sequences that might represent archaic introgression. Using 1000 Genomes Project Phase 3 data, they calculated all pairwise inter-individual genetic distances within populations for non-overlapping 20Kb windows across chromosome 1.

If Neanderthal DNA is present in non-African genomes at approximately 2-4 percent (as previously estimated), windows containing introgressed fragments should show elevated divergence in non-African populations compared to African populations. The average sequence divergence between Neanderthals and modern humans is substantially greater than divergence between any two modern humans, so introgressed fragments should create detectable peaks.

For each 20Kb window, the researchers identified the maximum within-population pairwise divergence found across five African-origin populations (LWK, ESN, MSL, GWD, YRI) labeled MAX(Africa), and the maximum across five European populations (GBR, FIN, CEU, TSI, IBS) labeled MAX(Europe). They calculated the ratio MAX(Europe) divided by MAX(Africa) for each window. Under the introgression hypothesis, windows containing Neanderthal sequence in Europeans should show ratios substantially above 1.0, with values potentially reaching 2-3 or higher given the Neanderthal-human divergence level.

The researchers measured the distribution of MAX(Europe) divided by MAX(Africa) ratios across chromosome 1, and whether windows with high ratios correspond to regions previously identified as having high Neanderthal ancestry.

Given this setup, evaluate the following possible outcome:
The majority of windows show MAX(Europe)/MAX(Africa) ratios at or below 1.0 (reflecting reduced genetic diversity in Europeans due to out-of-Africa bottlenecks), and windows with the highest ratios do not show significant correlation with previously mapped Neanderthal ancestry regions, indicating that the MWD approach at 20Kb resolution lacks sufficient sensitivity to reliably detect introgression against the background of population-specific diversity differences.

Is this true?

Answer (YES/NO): NO